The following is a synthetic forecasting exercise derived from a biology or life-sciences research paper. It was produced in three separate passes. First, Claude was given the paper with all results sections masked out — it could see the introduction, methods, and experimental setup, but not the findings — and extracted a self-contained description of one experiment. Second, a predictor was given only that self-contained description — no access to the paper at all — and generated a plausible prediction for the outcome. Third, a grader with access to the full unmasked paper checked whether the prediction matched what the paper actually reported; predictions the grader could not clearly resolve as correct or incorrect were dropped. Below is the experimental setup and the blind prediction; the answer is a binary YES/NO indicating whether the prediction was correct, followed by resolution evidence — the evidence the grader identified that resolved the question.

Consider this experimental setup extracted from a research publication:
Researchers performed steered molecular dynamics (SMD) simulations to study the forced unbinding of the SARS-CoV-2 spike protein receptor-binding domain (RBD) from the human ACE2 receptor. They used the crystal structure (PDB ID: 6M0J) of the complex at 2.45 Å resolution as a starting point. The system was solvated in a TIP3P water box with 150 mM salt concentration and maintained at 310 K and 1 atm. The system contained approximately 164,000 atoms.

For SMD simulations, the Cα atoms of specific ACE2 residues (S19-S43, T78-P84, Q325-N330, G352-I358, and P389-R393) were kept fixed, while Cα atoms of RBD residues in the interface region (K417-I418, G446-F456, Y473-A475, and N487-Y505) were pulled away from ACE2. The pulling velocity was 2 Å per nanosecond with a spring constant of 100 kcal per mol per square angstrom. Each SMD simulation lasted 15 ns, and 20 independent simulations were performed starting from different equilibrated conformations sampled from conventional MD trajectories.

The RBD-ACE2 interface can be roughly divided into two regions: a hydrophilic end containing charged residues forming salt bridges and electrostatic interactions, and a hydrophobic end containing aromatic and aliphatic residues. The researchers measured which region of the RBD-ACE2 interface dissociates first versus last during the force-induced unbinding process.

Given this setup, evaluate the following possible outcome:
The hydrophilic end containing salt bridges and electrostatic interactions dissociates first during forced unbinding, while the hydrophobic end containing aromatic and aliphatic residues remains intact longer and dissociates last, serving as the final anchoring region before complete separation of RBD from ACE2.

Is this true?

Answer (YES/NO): YES